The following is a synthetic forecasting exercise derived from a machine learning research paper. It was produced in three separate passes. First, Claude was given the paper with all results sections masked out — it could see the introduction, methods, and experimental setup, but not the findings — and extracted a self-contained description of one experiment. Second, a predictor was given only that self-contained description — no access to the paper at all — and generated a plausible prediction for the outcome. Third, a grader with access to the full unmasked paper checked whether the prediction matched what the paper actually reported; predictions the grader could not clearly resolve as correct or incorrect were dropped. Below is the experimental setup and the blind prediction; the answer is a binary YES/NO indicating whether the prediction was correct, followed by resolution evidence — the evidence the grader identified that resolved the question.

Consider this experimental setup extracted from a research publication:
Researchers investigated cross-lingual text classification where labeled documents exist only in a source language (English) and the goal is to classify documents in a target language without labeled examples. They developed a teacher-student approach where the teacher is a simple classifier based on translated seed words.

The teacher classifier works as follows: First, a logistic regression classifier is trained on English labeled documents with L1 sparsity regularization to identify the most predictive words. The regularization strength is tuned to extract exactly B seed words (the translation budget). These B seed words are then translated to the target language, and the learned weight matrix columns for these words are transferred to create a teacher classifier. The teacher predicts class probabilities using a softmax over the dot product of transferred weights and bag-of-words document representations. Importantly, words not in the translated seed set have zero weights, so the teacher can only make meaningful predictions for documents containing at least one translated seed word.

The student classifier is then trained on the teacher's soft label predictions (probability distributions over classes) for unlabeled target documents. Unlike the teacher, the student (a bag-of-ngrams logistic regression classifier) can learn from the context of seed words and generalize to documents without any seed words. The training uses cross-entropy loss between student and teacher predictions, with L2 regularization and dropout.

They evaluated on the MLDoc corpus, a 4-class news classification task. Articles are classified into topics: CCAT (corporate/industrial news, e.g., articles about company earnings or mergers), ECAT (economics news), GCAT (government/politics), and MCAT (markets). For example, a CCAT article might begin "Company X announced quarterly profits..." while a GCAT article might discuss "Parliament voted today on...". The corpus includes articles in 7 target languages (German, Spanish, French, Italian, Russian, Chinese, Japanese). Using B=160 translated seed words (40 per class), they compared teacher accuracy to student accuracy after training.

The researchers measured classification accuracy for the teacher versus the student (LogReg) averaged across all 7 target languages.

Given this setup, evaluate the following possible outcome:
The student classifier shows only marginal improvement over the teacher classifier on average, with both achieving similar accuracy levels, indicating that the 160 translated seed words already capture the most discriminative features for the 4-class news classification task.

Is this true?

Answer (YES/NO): NO